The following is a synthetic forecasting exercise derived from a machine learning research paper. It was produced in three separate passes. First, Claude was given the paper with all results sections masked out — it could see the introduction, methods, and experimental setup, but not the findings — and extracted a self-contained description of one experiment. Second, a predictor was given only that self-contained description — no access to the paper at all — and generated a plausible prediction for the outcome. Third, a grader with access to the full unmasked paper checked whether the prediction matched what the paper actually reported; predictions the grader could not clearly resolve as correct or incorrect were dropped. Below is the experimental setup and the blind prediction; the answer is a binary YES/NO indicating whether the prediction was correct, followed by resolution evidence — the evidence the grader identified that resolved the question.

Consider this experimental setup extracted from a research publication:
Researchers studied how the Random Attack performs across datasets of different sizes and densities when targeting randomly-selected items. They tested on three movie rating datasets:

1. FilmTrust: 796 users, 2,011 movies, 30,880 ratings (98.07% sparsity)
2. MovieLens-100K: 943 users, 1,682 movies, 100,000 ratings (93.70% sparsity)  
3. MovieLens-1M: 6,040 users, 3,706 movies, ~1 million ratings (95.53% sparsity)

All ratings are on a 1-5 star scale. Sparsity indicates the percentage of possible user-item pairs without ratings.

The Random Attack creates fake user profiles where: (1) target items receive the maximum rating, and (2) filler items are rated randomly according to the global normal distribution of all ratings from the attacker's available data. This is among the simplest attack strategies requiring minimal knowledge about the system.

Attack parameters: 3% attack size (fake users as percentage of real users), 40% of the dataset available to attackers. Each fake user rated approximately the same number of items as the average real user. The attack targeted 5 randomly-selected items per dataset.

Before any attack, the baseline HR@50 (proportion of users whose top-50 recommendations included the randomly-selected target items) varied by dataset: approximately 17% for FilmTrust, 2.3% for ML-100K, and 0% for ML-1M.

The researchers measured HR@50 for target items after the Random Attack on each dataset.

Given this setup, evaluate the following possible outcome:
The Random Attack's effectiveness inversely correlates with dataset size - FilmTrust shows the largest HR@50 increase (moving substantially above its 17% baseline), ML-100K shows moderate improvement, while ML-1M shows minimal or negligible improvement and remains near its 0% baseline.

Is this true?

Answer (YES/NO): NO